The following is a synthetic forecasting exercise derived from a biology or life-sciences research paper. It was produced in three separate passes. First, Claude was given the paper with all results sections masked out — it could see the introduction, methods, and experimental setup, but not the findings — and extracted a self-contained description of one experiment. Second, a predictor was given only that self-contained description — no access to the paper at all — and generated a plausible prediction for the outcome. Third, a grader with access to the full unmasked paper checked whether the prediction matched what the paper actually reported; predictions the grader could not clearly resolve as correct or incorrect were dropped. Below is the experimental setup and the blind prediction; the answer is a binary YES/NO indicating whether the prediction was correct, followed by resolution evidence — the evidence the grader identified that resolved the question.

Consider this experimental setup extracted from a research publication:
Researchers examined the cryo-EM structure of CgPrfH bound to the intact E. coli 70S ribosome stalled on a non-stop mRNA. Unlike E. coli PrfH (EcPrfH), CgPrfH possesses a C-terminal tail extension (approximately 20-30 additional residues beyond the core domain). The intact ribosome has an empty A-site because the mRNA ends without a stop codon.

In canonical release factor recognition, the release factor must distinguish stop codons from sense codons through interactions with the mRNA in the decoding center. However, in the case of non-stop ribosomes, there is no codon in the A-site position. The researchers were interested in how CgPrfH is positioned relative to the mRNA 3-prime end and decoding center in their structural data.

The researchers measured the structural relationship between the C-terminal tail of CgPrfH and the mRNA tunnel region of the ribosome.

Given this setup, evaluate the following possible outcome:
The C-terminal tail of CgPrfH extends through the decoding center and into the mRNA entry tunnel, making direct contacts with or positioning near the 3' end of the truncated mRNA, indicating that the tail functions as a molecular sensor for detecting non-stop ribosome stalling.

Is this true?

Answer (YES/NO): NO